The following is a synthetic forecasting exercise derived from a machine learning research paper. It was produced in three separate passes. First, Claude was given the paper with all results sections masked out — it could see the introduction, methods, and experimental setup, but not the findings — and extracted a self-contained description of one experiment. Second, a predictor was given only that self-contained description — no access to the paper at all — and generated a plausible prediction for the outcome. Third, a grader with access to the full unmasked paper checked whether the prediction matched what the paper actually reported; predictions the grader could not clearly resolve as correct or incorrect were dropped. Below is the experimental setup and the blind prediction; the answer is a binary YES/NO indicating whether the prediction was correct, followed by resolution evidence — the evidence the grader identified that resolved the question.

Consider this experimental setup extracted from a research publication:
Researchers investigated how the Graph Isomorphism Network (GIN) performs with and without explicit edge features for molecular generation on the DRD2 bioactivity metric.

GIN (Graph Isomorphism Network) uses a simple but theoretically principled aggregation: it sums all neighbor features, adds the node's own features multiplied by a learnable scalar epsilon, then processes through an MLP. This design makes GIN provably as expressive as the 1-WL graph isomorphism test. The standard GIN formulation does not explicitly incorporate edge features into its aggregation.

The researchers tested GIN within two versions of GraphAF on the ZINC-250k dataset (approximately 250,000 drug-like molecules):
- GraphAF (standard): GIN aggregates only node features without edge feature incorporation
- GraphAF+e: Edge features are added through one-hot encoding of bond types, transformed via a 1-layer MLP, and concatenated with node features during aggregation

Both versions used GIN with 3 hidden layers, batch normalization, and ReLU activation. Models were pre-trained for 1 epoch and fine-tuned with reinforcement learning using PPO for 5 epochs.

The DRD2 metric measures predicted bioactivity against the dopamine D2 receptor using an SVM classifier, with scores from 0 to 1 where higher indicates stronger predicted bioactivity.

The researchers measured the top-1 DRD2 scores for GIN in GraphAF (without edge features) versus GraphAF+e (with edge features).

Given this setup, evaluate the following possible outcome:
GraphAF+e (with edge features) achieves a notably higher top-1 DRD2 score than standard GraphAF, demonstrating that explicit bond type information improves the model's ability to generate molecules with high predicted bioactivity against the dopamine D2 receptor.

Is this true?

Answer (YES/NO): YES